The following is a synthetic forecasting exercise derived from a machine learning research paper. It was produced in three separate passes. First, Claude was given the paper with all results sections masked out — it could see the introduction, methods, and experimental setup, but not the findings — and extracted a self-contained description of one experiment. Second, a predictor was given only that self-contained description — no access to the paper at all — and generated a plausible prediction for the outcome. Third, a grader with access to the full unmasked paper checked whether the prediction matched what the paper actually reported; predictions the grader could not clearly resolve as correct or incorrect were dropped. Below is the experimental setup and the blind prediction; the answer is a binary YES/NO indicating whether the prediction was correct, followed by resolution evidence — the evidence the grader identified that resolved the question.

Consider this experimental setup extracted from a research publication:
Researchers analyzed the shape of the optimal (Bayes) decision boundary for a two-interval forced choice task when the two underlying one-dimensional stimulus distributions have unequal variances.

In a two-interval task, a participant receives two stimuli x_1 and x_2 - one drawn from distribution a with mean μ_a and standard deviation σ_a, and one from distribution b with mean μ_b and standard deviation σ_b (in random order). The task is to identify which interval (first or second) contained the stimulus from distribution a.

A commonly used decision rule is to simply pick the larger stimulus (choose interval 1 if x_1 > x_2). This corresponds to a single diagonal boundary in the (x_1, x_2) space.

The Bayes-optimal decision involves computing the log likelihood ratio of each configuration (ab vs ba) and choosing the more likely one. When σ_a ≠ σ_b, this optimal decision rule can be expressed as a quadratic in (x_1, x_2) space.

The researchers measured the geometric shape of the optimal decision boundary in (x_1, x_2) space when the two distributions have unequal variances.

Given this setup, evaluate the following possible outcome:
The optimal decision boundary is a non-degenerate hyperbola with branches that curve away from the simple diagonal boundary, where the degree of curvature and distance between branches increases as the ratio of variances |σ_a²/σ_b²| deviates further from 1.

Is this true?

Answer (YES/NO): NO